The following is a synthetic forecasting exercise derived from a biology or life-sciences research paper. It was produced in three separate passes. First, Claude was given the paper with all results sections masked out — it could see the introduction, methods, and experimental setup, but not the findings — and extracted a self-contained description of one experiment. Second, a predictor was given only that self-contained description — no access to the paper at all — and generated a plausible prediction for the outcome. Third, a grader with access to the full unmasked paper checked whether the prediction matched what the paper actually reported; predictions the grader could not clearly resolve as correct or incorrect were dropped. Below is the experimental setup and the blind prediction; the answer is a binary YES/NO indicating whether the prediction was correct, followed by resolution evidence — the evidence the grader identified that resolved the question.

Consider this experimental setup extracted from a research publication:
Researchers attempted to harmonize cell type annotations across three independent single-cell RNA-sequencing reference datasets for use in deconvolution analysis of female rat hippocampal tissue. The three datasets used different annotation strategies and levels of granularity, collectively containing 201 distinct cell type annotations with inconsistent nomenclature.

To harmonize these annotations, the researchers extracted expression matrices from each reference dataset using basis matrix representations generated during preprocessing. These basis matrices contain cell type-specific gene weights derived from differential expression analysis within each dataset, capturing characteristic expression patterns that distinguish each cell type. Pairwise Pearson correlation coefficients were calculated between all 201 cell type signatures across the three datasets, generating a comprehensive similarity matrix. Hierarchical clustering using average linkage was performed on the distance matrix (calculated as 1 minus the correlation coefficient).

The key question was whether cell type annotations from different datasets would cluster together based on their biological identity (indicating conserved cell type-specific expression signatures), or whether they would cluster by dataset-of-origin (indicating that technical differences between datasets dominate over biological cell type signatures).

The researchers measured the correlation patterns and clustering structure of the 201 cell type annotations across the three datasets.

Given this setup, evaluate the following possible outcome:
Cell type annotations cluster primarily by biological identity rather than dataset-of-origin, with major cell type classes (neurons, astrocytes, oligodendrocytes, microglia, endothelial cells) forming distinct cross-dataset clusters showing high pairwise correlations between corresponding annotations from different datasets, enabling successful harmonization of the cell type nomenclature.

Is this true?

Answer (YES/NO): YES